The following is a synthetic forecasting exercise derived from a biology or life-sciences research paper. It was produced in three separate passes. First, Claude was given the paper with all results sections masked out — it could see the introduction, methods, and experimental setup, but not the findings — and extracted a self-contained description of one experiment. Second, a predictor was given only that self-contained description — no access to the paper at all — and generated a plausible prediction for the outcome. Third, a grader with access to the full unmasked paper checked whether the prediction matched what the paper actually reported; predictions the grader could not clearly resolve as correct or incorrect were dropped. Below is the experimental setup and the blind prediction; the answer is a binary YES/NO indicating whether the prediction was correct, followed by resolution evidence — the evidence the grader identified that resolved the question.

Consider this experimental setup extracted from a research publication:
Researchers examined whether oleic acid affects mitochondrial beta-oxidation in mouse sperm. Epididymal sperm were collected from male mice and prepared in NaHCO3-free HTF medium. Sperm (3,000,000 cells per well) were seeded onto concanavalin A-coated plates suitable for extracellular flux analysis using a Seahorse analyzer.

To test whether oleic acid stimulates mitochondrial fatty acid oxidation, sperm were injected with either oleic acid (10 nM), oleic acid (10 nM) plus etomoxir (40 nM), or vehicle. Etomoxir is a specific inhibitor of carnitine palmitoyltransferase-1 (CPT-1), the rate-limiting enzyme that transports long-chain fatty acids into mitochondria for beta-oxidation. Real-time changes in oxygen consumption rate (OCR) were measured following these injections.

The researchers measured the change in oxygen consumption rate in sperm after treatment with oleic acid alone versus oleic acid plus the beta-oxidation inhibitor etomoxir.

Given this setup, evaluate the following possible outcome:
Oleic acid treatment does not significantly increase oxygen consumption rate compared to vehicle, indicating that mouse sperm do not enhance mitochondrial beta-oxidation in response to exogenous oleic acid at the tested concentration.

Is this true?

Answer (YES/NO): NO